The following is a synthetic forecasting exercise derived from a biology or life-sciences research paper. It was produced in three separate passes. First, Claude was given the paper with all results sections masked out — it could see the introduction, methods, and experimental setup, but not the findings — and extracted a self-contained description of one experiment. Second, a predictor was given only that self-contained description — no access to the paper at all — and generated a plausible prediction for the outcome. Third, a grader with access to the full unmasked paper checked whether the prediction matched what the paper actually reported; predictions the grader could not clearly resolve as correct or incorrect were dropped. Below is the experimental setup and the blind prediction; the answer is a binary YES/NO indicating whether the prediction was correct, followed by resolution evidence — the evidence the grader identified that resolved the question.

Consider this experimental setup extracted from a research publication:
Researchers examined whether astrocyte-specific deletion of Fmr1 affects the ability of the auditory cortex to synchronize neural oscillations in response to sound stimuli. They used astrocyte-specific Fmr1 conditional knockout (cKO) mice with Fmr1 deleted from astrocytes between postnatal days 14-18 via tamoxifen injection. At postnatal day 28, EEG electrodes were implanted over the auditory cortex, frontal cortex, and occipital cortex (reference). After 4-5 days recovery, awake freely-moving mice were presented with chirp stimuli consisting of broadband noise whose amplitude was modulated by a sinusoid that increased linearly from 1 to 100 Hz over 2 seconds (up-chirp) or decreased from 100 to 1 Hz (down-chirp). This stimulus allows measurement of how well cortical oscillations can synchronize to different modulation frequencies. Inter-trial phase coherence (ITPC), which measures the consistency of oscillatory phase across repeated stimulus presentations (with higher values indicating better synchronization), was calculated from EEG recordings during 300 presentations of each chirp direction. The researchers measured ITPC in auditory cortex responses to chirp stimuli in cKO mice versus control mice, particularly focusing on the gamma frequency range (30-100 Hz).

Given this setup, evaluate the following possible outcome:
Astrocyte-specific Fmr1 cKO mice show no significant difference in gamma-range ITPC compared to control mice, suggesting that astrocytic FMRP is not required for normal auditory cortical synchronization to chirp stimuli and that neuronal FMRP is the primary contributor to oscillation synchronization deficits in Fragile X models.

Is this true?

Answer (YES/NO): NO